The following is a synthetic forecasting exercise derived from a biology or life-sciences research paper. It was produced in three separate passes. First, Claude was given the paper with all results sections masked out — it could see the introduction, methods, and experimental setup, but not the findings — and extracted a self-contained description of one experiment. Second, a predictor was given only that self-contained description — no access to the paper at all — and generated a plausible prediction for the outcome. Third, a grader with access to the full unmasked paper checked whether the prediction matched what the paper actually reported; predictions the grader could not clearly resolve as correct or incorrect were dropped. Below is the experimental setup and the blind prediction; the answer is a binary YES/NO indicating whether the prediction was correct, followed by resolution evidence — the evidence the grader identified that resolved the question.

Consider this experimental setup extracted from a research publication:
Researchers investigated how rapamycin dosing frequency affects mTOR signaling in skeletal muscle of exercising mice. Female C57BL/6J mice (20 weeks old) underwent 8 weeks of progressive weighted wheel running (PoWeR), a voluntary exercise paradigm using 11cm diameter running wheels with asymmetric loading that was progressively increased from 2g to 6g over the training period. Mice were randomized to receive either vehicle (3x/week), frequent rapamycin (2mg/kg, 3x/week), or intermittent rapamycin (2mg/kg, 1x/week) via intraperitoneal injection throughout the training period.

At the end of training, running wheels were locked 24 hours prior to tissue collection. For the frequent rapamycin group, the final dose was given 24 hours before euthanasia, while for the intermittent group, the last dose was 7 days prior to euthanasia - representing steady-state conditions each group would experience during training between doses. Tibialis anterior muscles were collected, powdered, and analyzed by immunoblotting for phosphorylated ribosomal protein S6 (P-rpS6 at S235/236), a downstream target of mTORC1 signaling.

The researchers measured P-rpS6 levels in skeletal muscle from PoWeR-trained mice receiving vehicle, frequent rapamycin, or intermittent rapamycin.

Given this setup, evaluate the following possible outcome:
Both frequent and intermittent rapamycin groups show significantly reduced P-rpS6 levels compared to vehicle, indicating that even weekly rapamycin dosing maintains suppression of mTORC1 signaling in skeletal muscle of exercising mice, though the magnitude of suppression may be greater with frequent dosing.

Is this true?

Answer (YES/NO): NO